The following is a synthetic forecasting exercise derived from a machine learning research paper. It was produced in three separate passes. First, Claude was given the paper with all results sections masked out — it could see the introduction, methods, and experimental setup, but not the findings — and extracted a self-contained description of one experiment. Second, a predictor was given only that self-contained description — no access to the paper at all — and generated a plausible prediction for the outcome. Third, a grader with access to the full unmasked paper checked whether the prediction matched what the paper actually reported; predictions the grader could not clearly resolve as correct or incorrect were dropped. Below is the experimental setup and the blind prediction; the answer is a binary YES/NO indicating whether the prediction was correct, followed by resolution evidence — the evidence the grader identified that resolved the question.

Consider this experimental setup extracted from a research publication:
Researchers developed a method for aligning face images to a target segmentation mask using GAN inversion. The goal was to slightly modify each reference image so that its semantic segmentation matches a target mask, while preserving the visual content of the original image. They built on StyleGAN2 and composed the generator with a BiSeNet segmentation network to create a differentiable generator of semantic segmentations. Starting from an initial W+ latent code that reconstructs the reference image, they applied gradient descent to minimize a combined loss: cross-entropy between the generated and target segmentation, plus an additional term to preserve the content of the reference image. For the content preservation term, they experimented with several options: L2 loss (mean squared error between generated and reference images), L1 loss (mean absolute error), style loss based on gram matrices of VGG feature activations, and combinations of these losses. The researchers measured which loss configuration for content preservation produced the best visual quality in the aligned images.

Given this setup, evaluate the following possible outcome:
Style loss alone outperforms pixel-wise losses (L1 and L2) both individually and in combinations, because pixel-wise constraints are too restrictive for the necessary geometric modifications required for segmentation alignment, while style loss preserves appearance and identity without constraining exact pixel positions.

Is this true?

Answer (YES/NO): YES